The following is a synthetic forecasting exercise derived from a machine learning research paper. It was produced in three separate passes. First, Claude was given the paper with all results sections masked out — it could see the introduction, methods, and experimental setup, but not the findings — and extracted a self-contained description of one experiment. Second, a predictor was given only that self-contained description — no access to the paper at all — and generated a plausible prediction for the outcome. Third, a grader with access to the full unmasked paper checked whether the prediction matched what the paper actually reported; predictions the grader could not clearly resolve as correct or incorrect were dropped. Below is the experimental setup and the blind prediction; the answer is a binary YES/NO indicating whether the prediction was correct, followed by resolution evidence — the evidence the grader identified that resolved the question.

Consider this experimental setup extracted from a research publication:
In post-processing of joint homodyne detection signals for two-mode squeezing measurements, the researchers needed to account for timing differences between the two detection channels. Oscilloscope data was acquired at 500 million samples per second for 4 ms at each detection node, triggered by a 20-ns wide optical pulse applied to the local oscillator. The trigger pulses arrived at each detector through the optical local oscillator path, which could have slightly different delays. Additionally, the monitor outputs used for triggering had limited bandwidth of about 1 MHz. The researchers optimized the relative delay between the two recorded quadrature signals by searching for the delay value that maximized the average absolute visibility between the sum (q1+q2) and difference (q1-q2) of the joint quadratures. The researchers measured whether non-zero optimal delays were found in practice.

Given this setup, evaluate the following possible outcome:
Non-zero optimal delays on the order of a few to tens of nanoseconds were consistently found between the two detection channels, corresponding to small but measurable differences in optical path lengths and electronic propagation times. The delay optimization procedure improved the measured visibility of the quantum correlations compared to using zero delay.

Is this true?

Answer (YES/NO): YES